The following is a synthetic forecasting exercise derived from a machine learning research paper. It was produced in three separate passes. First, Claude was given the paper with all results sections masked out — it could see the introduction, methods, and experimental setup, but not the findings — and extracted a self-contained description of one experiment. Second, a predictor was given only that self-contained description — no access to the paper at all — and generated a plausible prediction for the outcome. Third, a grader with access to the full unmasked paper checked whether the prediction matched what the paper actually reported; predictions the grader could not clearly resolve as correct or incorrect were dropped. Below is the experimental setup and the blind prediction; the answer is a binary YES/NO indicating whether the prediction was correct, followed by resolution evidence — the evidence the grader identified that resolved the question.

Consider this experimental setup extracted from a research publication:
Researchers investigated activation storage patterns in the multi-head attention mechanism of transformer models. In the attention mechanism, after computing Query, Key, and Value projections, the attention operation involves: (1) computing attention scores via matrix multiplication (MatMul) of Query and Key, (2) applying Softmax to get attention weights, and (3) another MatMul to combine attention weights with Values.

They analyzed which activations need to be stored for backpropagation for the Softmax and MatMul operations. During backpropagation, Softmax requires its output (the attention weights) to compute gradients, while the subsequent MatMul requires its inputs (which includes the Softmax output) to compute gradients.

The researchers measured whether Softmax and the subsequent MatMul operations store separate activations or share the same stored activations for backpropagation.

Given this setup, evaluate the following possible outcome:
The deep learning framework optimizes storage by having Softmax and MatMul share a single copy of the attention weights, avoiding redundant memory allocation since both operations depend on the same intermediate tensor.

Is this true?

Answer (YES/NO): YES